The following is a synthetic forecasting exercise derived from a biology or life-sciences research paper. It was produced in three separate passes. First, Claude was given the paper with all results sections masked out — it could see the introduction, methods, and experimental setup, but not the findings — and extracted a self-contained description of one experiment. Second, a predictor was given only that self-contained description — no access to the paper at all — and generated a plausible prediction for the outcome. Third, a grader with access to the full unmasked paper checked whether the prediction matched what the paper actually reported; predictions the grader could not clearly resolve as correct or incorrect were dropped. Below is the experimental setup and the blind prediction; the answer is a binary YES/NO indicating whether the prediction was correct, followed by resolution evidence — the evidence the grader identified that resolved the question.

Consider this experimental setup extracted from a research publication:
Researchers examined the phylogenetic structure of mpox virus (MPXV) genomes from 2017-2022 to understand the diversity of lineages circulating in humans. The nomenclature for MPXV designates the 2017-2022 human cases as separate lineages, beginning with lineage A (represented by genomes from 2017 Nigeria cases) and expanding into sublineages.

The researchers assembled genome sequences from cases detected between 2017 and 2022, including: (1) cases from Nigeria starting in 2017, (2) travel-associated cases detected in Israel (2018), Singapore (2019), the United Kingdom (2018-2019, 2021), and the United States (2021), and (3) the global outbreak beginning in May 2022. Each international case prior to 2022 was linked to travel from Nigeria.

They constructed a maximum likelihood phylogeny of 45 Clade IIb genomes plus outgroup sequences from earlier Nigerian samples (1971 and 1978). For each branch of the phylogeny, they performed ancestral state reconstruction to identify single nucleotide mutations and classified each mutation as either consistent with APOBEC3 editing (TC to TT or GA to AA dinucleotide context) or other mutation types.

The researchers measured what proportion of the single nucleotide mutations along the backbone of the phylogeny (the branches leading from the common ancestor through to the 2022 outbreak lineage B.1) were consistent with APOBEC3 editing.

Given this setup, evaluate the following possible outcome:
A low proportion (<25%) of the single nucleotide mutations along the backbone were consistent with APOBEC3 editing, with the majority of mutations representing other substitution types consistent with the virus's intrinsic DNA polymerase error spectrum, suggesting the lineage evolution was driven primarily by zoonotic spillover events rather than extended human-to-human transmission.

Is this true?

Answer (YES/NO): NO